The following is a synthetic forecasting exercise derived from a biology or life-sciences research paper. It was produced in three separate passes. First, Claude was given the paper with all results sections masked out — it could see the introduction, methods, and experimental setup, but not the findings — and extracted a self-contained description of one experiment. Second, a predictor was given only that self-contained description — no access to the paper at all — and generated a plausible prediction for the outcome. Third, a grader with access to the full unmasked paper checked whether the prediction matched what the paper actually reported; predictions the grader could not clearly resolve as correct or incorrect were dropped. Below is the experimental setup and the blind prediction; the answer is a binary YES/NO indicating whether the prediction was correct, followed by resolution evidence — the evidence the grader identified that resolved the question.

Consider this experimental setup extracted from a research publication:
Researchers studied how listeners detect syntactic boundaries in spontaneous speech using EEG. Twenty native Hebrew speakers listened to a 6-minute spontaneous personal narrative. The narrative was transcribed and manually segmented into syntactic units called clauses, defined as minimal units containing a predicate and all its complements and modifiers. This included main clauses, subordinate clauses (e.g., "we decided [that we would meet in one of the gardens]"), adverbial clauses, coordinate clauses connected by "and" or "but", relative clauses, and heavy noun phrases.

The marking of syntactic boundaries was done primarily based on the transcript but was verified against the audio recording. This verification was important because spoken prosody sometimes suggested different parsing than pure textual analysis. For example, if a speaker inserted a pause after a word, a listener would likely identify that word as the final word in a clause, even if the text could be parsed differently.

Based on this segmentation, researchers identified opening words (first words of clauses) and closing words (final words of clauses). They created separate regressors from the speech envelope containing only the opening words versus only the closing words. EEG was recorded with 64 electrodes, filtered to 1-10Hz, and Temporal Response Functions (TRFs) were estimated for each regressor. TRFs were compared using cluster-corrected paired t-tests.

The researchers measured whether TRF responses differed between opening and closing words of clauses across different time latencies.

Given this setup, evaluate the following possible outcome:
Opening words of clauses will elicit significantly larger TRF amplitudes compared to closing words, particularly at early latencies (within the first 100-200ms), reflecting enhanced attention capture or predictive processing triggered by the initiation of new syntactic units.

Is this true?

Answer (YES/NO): NO